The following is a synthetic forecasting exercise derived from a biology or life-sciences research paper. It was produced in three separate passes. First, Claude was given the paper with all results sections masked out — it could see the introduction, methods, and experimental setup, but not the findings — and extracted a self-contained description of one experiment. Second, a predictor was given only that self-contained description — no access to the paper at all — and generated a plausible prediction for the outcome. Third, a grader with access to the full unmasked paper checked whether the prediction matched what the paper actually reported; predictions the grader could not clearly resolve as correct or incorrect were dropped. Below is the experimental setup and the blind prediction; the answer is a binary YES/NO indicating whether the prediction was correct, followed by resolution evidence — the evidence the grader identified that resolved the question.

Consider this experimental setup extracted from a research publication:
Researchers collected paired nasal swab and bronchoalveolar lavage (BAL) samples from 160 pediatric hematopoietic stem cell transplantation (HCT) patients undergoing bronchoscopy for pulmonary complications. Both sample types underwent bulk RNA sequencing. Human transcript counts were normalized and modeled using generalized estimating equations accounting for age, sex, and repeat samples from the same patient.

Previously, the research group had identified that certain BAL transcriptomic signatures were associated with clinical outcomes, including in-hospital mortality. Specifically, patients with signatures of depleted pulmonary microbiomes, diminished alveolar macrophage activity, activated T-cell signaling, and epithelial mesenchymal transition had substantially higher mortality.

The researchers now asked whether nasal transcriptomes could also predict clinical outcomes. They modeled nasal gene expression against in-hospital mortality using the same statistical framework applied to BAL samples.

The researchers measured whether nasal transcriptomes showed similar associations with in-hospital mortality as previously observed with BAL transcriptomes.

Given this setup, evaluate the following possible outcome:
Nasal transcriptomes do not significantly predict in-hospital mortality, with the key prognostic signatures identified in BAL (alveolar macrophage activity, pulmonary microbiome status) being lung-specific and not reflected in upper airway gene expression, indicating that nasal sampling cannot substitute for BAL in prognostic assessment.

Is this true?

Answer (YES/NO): YES